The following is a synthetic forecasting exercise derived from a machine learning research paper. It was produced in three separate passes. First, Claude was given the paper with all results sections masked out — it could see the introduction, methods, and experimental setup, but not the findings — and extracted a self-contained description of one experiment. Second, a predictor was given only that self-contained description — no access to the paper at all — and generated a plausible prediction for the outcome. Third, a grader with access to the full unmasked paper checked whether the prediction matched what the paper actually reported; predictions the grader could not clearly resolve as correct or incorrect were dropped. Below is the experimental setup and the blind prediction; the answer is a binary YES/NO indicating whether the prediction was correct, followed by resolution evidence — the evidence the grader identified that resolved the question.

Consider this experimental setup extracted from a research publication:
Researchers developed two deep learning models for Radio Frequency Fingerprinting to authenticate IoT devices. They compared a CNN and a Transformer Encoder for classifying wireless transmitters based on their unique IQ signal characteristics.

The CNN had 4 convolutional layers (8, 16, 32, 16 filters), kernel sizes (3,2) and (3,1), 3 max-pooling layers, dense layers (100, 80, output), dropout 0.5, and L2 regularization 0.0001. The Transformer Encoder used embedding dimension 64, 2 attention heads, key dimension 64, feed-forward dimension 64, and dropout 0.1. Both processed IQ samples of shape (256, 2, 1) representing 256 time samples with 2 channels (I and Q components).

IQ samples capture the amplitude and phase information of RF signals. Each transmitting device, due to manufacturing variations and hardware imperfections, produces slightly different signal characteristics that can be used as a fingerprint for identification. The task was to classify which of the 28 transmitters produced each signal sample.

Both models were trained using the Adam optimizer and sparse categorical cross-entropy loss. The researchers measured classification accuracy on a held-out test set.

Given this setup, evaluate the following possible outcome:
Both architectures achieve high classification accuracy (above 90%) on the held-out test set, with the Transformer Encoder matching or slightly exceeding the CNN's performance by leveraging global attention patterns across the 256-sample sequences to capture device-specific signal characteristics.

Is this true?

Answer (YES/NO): NO